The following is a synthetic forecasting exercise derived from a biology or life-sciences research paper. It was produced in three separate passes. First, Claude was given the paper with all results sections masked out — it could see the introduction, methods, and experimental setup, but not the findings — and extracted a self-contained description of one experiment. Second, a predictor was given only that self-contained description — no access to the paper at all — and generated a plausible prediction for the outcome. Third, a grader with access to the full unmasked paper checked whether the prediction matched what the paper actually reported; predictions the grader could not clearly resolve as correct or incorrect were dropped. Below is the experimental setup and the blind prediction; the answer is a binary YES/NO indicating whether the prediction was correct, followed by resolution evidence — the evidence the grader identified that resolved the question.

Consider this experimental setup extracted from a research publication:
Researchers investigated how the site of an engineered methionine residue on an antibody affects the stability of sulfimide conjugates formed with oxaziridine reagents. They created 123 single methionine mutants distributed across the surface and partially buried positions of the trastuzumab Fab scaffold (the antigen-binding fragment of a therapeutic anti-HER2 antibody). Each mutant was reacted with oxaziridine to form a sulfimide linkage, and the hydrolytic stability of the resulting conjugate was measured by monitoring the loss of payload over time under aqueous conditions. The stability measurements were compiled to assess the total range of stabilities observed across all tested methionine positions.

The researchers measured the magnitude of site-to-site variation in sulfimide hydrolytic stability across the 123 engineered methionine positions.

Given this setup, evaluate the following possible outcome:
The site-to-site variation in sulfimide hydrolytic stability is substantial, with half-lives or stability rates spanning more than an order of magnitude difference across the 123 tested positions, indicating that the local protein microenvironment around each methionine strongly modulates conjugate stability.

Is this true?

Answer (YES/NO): YES